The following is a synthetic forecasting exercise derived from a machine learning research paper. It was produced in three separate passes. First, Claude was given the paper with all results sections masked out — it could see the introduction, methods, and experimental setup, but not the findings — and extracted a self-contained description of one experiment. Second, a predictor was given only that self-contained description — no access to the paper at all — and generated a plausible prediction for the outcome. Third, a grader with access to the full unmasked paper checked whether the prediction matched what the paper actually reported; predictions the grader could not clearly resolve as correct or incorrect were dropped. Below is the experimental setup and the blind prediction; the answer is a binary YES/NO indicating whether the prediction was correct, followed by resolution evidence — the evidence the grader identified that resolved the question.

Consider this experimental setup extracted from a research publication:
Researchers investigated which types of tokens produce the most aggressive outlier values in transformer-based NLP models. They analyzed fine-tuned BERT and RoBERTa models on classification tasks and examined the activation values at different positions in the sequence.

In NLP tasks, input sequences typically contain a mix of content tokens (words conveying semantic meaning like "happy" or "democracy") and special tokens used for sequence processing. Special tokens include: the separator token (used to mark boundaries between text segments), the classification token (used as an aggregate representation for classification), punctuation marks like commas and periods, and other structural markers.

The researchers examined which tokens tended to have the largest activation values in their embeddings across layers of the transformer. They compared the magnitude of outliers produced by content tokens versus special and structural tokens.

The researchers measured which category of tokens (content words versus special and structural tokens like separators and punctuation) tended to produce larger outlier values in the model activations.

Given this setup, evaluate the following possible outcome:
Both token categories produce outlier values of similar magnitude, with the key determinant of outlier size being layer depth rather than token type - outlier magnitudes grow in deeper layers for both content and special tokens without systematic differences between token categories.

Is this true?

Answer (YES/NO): NO